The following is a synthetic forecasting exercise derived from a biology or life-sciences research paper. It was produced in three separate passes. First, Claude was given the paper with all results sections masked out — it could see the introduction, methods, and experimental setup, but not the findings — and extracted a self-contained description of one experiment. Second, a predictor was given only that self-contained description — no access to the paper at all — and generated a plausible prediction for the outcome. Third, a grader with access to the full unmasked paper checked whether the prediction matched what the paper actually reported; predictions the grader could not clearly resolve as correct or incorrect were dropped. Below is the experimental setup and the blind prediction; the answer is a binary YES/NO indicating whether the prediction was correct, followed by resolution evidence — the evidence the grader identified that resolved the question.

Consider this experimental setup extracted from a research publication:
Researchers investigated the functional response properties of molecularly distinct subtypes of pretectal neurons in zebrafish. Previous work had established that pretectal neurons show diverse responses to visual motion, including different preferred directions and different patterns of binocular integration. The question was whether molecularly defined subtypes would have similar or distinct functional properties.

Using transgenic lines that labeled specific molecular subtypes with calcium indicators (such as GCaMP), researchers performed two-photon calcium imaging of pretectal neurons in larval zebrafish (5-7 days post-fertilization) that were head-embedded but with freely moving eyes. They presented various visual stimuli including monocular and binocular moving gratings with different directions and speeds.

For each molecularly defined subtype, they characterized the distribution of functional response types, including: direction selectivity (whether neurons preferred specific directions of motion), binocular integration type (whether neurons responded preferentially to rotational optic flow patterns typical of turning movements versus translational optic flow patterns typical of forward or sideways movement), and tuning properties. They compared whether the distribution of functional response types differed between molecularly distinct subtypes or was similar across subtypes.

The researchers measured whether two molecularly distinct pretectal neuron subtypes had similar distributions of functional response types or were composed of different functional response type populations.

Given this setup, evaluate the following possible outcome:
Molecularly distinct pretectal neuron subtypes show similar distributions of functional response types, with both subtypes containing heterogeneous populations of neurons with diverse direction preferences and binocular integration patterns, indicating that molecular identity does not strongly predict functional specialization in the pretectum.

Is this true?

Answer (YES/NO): NO